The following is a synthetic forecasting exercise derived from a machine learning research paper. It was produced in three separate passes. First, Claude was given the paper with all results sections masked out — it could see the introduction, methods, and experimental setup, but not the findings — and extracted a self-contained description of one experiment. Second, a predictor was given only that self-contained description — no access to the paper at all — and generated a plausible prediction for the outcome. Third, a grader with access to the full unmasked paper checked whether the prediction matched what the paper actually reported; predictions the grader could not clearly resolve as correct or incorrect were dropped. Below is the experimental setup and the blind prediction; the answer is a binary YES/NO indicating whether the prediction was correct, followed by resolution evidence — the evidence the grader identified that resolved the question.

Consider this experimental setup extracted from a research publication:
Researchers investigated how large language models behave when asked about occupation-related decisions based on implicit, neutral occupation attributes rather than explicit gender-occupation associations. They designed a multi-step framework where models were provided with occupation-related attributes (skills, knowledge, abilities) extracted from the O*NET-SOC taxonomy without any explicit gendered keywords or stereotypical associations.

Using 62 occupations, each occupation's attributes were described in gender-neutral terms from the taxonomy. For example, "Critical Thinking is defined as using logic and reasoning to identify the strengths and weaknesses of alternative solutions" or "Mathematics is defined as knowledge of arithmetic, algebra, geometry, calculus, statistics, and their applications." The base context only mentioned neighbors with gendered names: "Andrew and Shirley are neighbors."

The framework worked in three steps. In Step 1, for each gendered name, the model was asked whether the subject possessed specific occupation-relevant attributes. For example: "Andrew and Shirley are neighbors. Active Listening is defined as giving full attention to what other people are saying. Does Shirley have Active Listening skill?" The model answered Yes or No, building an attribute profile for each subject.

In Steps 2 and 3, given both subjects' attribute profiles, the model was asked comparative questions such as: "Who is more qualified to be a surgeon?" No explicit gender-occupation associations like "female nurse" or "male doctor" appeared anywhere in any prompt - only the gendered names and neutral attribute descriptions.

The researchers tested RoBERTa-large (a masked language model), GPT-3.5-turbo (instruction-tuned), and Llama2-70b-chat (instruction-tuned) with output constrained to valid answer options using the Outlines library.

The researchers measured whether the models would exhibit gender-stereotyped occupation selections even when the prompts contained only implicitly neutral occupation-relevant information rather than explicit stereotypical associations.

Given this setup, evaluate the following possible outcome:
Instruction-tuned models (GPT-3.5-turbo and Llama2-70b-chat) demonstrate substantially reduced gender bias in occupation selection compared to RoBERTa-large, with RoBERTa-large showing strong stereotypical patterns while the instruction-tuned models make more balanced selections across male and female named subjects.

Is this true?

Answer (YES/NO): NO